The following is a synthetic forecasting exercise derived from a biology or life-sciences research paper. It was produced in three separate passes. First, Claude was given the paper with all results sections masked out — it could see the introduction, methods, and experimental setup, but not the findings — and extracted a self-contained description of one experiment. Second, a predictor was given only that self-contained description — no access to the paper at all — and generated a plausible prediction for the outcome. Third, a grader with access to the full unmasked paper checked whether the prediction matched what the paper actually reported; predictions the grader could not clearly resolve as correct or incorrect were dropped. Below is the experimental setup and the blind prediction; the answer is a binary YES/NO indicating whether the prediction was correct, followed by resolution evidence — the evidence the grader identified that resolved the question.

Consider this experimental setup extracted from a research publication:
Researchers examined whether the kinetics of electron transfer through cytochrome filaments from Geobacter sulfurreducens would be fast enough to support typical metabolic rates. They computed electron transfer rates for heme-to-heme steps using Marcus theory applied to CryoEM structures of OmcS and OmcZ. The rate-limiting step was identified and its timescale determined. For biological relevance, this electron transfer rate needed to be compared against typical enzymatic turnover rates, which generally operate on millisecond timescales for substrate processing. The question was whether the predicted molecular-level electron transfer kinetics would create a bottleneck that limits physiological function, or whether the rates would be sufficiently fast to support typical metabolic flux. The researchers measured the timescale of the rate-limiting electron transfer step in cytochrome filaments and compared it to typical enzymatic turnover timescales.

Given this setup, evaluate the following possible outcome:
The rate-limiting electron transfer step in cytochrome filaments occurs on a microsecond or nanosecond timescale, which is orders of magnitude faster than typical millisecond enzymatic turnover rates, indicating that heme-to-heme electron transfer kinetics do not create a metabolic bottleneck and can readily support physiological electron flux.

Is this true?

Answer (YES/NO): YES